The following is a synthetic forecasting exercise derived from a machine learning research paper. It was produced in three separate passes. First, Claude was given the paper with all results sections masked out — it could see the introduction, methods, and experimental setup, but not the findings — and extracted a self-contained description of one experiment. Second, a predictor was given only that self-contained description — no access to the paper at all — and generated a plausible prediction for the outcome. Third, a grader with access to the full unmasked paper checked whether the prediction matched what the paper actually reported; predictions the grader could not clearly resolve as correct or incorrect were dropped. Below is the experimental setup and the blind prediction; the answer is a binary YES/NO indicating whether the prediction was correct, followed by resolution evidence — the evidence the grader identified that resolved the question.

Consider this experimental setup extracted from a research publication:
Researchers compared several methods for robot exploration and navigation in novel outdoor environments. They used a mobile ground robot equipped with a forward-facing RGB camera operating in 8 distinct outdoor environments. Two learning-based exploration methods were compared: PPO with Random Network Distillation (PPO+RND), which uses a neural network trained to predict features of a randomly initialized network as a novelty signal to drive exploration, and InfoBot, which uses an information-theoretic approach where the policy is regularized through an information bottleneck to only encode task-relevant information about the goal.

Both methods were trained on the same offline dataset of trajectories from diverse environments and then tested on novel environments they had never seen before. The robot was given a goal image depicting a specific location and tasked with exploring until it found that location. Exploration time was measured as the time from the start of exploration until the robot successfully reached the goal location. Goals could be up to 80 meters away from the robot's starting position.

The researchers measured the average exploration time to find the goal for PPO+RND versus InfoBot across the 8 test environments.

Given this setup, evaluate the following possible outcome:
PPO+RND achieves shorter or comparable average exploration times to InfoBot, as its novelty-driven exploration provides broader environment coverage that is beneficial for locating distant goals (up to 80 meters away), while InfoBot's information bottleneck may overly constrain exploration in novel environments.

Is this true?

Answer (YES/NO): NO